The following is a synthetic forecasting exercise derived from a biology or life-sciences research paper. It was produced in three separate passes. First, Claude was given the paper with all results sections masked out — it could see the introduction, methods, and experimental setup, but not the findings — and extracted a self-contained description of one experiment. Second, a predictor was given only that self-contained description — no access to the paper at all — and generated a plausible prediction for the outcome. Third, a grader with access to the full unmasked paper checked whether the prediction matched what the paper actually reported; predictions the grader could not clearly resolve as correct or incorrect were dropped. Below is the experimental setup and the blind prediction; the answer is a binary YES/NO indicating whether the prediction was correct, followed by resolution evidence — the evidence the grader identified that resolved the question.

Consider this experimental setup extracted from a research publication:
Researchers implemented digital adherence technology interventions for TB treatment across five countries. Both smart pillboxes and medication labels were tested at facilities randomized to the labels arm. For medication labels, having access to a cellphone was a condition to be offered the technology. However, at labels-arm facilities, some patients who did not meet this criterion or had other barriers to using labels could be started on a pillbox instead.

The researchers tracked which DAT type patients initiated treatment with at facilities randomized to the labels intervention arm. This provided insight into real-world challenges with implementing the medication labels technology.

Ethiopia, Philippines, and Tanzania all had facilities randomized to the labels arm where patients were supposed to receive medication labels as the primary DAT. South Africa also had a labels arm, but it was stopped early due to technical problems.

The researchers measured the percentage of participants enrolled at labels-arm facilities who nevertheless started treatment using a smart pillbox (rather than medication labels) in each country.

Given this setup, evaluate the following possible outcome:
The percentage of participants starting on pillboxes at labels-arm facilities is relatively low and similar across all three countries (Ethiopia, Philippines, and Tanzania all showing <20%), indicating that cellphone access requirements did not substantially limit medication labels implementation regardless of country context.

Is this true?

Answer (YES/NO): NO